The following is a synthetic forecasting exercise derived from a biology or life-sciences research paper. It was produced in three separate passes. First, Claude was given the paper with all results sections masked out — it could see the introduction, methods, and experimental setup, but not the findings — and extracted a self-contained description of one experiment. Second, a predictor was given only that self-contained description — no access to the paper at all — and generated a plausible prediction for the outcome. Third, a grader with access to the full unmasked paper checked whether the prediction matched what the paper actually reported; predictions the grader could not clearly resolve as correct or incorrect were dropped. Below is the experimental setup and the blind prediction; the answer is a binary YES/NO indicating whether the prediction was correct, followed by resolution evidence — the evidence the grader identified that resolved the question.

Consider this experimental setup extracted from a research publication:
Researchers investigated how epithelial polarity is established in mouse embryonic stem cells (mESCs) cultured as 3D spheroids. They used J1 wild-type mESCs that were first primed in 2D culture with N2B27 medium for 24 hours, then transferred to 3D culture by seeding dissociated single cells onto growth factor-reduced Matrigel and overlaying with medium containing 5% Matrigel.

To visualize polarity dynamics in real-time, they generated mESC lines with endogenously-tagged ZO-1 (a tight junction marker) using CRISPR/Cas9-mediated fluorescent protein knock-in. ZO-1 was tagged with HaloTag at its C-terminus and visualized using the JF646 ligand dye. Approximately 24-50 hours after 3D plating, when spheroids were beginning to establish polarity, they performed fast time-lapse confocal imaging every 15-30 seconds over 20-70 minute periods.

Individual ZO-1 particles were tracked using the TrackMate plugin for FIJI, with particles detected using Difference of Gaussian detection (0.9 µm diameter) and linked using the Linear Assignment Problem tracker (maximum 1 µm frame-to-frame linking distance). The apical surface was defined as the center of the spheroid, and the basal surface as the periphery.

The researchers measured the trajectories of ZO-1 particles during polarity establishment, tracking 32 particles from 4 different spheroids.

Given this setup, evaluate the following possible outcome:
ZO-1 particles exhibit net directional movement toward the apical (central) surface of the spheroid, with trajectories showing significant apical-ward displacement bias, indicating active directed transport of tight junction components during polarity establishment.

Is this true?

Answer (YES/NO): YES